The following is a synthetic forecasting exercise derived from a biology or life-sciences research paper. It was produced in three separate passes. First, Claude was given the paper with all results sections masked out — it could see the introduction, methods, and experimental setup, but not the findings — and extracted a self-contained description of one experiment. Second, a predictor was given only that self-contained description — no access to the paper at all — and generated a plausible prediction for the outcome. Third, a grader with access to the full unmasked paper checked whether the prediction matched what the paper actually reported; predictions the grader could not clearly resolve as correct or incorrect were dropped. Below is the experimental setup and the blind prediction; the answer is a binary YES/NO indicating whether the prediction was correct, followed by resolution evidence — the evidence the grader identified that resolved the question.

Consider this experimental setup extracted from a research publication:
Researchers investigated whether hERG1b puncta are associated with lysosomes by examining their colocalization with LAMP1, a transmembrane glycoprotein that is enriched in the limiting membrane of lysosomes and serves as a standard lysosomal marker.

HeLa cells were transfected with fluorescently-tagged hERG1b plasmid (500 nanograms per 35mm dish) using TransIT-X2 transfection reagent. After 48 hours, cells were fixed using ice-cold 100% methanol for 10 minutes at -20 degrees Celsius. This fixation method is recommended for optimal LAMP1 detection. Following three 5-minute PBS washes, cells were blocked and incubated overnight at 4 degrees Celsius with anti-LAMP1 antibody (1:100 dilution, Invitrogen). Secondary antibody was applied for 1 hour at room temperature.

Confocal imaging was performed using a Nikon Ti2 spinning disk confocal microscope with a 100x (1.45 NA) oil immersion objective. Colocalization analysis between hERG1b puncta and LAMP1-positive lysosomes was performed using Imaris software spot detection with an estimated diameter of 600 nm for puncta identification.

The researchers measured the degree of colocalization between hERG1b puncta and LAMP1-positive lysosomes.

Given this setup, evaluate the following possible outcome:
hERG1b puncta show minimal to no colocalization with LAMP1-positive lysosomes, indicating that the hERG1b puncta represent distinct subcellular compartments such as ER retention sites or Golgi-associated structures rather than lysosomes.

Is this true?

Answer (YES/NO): YES